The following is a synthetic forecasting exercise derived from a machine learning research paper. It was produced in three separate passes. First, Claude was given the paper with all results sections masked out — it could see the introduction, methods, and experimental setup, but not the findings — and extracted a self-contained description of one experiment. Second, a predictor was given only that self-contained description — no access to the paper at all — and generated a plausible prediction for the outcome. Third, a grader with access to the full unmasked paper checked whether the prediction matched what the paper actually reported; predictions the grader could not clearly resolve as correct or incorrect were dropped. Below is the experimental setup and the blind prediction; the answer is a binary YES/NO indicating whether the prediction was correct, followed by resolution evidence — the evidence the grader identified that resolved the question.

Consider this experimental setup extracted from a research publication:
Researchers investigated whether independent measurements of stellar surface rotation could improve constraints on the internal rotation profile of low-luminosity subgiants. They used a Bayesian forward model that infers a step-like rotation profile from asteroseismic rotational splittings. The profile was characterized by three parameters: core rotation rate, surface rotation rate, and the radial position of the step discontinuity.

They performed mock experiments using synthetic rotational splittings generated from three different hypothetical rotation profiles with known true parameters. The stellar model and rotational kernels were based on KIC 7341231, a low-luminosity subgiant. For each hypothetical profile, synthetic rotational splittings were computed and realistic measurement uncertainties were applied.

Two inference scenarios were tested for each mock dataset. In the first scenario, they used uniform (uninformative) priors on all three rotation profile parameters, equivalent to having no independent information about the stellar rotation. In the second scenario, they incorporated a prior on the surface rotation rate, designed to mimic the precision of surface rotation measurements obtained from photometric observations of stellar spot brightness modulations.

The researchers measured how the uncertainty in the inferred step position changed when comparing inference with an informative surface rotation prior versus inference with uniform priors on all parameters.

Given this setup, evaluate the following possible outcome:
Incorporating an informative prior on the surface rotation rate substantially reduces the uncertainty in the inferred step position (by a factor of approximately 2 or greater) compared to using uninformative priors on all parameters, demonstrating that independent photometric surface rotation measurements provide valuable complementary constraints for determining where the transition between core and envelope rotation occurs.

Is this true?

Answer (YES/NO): YES